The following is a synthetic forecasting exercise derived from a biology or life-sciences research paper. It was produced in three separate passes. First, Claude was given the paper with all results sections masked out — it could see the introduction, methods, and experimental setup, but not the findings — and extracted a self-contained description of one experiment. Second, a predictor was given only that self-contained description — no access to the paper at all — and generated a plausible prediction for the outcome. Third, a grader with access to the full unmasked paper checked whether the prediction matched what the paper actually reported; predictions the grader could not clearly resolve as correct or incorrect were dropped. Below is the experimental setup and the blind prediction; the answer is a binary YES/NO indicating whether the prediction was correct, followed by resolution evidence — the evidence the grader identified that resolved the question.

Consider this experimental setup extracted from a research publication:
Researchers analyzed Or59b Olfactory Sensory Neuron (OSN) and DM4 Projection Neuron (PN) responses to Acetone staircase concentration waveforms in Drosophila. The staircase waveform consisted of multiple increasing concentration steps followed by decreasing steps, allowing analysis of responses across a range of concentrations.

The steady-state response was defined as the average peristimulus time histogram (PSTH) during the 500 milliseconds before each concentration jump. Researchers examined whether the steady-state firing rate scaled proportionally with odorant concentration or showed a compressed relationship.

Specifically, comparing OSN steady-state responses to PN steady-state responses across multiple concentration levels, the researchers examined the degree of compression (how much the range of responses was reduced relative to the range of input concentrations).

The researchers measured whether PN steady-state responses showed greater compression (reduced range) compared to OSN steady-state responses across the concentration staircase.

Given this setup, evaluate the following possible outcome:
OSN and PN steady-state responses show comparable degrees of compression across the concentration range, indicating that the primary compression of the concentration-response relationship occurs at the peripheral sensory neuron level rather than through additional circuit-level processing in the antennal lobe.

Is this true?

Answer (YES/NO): NO